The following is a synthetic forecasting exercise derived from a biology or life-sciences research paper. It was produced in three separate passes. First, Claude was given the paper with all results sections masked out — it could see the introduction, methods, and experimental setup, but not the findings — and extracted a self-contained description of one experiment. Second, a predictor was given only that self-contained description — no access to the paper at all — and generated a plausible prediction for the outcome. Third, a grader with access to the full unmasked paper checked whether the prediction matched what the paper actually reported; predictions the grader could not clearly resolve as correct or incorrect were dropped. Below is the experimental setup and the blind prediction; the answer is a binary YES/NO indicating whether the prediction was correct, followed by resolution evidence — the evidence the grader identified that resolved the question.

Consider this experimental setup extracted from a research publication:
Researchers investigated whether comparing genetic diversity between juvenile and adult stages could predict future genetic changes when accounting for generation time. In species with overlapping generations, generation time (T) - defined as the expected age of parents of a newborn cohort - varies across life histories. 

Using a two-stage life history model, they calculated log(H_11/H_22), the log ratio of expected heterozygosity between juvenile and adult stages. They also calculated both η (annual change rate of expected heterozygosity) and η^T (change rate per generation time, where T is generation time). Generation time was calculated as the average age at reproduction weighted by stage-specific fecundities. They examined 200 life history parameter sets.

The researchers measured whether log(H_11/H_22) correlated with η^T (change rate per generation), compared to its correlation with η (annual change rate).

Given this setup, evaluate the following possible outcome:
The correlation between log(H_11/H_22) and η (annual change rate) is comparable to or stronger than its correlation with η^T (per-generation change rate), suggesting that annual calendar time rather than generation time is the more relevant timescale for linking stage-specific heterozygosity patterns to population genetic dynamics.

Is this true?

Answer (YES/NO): NO